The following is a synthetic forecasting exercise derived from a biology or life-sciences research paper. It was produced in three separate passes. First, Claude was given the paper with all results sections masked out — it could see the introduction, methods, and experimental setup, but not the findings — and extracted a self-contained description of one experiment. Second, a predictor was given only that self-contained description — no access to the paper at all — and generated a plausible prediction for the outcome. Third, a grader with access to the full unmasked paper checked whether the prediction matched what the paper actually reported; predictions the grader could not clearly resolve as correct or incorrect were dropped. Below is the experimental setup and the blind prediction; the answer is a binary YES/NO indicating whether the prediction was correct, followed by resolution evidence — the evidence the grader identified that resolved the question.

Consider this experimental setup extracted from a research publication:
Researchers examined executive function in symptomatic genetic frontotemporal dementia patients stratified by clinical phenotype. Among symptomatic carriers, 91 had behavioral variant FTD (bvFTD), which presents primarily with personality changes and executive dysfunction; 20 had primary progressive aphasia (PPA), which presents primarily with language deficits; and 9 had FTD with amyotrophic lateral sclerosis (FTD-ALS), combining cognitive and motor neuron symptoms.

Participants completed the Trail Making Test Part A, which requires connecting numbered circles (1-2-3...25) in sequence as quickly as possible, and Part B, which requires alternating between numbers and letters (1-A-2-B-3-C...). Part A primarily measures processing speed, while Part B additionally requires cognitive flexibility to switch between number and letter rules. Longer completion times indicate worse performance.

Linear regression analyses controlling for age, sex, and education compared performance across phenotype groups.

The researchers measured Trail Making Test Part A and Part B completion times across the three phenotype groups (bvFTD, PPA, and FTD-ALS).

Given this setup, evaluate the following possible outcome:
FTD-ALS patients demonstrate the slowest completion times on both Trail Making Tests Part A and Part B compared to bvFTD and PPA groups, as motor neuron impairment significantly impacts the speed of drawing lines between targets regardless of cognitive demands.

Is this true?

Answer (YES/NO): NO